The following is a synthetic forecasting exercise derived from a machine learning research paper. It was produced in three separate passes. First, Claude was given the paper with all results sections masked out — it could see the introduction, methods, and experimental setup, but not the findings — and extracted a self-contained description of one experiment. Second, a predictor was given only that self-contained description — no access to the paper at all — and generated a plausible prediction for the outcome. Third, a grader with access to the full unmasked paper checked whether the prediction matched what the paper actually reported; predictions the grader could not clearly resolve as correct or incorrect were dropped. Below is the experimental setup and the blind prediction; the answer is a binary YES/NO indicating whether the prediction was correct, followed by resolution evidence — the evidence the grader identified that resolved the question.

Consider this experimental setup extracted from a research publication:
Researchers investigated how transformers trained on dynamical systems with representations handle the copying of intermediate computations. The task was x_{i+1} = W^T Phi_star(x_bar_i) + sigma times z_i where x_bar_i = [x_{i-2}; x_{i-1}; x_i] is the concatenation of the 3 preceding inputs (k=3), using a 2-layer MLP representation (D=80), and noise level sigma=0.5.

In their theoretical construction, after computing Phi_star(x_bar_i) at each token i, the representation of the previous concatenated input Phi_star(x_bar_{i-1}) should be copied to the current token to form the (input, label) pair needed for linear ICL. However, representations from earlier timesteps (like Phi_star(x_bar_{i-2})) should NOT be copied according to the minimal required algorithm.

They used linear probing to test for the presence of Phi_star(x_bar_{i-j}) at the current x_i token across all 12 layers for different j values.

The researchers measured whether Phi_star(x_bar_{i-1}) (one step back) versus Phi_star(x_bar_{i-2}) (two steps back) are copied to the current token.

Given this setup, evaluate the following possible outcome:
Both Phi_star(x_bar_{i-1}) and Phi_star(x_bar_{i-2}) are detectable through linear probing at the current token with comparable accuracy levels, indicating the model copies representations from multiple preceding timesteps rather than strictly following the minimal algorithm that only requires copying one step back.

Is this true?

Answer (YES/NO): NO